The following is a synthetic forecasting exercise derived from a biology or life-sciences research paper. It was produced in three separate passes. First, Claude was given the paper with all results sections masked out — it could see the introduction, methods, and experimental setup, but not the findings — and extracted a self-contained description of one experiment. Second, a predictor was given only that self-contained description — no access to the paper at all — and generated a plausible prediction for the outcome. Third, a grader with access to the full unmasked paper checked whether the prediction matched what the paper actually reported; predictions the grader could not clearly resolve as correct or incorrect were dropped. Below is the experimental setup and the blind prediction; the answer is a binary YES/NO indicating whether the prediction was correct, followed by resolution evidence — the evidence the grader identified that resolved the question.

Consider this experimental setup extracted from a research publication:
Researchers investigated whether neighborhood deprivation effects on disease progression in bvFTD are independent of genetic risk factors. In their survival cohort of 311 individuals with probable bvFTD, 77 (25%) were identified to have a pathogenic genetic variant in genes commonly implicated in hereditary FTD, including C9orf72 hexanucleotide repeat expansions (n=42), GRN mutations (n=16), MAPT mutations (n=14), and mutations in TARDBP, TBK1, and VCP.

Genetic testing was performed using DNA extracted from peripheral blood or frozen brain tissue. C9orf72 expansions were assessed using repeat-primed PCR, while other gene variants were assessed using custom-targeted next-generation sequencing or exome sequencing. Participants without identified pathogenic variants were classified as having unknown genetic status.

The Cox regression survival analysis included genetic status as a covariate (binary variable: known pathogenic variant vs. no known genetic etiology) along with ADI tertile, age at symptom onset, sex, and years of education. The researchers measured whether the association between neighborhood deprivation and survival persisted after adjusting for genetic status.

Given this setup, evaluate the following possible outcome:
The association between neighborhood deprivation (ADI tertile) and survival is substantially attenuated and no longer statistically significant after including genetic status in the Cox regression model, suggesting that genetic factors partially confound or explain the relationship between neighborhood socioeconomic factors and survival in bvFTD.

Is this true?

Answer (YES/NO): NO